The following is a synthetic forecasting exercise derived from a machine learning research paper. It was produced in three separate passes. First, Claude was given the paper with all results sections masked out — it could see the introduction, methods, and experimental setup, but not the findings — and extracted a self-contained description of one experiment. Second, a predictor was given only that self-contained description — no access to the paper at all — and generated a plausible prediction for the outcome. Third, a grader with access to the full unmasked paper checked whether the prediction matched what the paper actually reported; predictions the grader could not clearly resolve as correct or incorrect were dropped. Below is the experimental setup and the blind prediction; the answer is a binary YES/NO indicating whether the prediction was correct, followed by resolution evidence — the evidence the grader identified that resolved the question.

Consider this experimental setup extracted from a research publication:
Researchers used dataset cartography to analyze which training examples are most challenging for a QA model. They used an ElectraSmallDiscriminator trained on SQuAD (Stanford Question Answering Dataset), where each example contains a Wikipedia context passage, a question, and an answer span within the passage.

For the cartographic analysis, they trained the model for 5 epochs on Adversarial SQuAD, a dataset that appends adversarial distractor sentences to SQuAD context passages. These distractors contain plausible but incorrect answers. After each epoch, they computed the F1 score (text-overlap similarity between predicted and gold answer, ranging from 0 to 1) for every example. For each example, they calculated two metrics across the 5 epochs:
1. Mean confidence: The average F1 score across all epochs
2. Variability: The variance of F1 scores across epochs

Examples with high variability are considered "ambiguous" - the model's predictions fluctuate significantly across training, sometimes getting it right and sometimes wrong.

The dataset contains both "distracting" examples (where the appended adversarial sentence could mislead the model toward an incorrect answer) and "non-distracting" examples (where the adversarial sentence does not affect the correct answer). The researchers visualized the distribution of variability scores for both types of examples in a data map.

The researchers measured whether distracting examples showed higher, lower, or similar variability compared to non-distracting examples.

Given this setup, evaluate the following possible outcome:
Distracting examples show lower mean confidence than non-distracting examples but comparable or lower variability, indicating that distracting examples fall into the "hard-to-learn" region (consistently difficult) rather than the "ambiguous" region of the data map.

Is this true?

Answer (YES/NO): NO